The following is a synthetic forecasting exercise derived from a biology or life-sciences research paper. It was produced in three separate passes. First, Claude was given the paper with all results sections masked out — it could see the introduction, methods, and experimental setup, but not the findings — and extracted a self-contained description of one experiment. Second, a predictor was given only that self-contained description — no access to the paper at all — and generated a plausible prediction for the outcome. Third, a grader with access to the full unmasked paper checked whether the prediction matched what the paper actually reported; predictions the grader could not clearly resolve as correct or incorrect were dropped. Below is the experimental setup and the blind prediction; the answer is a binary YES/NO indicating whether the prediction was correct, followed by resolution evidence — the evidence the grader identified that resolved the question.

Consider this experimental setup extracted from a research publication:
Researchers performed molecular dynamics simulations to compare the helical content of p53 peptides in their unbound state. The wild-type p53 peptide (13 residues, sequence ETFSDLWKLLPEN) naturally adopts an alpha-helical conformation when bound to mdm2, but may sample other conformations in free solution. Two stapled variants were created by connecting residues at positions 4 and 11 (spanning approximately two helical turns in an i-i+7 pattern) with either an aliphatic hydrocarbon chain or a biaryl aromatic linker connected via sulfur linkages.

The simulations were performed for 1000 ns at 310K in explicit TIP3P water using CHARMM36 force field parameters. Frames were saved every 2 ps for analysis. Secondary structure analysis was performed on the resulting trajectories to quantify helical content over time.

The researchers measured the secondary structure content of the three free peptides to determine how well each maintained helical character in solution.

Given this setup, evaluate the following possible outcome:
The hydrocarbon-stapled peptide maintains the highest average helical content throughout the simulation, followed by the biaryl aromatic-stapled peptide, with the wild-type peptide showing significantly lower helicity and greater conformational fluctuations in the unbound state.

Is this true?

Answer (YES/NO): NO